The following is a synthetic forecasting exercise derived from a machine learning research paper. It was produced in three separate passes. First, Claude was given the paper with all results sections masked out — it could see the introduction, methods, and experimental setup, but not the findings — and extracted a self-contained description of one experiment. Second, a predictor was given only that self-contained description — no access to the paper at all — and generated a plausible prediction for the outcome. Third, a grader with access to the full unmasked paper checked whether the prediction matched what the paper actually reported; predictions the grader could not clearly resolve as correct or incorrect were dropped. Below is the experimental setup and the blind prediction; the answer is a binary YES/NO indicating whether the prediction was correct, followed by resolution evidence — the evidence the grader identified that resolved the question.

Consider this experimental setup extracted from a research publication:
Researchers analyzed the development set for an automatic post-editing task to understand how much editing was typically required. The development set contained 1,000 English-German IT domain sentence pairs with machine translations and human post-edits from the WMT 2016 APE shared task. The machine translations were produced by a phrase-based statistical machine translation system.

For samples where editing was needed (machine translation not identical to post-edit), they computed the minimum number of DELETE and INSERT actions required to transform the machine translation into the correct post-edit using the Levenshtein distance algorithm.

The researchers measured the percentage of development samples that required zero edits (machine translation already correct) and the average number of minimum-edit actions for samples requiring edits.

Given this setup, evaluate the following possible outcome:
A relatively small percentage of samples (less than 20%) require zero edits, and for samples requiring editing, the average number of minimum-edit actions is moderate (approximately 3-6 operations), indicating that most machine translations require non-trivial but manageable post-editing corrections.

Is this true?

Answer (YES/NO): NO